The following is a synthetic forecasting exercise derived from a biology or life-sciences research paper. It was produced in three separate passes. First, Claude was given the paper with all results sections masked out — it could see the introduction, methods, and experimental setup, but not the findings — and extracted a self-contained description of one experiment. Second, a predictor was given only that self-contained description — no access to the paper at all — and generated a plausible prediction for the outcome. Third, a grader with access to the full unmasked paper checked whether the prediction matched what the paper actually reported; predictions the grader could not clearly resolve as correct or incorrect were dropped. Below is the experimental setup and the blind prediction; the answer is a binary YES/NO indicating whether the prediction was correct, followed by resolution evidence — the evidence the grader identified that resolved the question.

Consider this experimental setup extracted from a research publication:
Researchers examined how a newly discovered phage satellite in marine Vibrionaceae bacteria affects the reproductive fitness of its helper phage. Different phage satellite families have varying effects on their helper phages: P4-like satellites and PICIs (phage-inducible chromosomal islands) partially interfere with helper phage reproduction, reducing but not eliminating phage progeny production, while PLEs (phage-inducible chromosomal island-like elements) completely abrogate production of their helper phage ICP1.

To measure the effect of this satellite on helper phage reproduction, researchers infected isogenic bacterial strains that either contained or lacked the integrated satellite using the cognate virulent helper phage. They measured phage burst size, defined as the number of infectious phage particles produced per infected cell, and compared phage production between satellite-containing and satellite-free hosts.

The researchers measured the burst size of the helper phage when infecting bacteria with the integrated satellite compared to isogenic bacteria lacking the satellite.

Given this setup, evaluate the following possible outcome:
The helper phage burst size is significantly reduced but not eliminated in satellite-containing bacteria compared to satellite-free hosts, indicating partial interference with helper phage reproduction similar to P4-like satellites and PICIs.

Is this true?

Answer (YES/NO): NO